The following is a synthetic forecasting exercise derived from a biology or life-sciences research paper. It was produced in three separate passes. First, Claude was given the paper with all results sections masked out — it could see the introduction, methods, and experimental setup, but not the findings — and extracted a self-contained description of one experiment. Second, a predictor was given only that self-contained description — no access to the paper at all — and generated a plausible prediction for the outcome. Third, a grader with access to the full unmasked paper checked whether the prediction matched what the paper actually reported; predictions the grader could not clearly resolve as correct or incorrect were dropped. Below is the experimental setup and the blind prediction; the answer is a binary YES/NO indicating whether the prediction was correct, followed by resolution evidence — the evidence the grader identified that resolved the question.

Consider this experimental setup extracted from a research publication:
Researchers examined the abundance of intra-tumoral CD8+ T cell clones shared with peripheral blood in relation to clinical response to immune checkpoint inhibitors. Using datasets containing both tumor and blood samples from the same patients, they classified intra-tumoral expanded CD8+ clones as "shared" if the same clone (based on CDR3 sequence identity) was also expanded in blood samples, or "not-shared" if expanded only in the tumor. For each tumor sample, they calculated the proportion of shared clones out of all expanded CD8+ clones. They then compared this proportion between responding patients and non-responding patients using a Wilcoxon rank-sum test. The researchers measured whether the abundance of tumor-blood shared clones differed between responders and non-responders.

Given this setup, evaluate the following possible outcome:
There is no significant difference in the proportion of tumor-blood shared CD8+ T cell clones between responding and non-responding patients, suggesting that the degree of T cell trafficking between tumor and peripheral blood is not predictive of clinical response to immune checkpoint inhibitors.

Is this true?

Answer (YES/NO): NO